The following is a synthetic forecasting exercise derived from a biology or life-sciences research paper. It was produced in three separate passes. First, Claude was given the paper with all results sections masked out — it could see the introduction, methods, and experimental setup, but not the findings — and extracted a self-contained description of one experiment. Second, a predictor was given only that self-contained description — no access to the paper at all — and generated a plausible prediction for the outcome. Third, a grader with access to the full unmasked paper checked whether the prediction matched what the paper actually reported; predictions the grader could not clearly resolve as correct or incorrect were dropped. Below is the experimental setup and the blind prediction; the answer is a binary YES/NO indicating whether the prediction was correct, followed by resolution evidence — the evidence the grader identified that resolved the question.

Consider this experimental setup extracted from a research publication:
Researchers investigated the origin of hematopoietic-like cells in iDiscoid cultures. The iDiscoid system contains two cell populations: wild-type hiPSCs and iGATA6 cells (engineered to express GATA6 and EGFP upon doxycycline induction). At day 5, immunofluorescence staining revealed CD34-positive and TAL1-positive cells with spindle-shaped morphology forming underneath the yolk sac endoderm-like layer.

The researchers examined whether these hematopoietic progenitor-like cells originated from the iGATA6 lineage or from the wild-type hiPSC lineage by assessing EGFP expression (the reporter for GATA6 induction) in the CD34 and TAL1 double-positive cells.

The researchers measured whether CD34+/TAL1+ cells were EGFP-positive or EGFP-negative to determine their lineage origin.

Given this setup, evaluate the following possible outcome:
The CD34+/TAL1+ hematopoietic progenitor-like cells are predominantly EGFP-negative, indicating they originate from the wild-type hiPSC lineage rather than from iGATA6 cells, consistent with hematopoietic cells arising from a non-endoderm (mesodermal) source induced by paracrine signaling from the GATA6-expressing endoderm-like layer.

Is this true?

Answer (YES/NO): NO